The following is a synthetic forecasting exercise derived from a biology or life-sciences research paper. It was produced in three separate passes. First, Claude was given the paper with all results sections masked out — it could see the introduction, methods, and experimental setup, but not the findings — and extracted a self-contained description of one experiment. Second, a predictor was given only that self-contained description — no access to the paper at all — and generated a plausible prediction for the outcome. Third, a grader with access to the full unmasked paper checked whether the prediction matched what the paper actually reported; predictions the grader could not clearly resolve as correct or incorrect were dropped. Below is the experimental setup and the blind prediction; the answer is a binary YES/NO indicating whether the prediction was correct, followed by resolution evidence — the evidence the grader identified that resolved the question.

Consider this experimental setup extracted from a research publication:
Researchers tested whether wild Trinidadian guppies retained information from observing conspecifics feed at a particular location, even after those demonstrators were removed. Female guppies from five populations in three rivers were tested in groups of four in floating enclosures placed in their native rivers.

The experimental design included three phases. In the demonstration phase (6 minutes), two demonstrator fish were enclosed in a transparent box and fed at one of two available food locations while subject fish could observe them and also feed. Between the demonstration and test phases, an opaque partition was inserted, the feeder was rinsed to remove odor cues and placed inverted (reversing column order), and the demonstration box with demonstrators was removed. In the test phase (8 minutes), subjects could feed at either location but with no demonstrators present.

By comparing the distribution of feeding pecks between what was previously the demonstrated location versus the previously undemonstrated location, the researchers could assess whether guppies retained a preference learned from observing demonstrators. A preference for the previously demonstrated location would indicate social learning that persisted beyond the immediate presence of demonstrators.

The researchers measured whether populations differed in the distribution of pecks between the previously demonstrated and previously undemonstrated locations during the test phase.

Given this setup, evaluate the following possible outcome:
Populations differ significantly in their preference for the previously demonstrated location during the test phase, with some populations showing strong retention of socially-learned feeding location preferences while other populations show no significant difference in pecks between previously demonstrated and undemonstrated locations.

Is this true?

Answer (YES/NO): YES